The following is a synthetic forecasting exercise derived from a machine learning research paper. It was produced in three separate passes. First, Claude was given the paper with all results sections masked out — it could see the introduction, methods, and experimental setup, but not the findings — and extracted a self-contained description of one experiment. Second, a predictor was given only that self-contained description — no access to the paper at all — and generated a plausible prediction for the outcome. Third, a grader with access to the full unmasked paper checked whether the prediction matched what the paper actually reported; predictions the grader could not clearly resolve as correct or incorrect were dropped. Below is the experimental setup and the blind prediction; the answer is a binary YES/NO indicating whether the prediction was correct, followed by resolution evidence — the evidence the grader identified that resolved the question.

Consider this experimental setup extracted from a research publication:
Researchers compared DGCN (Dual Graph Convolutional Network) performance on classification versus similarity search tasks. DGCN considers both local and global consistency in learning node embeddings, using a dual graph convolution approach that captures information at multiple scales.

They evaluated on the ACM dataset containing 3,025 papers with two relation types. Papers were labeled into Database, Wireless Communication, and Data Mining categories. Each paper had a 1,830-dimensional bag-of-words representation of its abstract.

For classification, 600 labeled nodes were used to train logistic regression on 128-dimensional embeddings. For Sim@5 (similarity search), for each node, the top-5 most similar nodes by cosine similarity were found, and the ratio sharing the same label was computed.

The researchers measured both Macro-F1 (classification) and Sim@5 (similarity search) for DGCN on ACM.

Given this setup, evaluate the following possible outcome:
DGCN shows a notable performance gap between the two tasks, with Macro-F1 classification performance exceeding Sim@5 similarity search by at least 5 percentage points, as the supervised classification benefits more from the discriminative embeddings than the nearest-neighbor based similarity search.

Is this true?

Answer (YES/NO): YES